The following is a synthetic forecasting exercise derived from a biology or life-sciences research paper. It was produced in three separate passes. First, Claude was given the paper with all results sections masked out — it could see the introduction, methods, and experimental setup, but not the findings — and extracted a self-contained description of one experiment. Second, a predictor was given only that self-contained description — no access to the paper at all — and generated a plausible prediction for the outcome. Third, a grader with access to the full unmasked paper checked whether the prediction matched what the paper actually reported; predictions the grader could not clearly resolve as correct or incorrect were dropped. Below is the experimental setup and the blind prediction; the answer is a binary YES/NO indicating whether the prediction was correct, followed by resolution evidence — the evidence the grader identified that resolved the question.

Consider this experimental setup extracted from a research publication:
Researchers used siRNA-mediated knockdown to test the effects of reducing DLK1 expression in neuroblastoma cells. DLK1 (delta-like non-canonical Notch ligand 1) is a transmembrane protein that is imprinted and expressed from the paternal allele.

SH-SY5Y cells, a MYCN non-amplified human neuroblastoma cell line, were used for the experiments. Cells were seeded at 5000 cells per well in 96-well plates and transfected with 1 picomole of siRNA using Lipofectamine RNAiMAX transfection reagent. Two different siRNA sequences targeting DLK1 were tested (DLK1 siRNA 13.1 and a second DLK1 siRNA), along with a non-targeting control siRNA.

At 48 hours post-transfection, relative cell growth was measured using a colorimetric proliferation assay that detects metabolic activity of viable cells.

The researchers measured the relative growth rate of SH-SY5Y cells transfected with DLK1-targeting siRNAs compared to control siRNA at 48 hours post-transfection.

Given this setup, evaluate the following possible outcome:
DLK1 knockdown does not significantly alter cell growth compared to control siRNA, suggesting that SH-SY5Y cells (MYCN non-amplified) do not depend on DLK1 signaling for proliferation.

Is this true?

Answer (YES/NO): NO